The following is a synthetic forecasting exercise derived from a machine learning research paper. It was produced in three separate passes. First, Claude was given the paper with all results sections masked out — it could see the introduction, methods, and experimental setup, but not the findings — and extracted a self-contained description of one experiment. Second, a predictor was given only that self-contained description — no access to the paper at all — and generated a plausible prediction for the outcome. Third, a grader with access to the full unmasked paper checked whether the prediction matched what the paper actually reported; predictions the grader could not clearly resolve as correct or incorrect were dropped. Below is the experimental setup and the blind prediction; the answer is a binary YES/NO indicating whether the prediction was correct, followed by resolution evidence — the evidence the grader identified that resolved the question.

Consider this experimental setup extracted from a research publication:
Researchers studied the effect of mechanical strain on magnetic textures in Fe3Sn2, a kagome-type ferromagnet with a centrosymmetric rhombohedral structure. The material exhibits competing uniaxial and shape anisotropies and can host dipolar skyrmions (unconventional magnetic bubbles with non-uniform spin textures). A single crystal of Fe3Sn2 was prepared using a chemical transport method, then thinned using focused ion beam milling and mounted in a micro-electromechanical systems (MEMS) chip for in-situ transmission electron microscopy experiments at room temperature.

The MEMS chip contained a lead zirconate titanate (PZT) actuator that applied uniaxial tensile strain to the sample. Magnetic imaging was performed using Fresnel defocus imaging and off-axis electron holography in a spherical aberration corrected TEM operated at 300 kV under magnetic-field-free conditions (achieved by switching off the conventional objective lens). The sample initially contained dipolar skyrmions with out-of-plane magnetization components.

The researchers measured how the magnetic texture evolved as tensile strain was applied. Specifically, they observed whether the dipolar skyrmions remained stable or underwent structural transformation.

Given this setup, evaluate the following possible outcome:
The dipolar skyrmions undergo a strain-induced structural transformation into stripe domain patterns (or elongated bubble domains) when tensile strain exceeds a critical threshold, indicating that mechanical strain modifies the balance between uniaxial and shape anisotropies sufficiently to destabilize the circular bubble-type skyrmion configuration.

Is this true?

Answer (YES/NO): YES